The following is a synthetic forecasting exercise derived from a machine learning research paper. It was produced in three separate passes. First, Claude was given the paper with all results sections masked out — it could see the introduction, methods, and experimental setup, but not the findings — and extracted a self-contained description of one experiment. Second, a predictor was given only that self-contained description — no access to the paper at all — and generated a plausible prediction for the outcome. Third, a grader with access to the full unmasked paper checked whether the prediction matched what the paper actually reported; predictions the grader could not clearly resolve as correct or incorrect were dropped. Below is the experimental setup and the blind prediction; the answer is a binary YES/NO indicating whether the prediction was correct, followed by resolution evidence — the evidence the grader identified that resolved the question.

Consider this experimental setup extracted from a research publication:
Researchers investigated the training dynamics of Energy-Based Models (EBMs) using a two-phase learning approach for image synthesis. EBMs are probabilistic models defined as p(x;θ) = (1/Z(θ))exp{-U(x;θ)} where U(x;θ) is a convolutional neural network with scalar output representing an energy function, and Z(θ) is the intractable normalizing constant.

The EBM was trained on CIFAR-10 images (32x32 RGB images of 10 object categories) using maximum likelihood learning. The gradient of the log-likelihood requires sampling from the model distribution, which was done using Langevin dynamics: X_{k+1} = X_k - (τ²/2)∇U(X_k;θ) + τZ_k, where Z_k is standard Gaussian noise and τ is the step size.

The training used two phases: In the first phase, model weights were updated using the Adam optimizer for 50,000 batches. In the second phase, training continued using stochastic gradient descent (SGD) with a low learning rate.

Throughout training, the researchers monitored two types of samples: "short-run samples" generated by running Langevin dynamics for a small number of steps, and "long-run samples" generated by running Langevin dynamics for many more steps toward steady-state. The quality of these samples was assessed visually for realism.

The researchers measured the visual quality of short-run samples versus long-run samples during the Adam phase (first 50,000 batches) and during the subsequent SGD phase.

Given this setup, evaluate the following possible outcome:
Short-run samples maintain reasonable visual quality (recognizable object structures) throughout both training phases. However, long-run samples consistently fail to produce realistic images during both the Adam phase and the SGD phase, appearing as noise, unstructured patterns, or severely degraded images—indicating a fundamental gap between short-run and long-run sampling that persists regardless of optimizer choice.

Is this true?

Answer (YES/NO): NO